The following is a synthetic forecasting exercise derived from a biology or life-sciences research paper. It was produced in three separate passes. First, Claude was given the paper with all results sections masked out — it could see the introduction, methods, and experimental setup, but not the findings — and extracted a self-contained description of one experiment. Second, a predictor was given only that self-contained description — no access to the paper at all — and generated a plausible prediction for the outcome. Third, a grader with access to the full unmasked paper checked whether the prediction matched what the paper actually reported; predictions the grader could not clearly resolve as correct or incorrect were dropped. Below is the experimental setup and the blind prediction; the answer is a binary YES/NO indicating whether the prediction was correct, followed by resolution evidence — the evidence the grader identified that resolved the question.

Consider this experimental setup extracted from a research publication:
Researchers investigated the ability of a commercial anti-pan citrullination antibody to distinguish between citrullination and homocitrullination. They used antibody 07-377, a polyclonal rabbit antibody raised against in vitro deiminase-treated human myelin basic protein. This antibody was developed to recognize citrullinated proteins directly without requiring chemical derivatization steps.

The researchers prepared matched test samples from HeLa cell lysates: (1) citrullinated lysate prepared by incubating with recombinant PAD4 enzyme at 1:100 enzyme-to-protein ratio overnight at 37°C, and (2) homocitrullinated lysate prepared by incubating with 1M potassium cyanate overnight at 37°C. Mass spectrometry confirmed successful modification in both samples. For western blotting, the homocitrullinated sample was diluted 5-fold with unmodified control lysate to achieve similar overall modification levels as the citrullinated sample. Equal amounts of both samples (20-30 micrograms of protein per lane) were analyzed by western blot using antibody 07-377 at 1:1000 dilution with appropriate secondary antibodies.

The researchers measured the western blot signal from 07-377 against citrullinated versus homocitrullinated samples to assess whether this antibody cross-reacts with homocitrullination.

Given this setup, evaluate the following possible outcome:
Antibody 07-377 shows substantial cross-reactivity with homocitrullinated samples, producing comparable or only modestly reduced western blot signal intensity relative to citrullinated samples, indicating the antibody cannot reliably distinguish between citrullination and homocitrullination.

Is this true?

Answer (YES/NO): NO